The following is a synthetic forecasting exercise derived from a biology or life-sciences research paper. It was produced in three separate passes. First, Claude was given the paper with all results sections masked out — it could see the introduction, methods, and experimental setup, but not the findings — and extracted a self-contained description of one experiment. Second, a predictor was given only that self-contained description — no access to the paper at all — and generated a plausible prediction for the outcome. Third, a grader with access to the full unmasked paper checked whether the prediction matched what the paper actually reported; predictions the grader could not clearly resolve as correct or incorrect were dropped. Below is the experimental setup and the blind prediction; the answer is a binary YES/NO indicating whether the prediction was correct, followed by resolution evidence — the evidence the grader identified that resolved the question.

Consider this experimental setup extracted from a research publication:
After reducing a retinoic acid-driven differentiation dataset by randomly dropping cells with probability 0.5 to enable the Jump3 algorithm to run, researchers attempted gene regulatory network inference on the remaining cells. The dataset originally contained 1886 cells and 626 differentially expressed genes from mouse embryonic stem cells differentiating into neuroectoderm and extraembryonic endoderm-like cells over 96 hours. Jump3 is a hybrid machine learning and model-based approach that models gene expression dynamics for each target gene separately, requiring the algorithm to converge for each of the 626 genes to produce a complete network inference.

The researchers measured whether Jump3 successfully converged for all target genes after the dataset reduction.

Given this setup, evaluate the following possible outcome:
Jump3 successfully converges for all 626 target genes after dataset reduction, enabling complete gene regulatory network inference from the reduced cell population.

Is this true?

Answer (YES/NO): NO